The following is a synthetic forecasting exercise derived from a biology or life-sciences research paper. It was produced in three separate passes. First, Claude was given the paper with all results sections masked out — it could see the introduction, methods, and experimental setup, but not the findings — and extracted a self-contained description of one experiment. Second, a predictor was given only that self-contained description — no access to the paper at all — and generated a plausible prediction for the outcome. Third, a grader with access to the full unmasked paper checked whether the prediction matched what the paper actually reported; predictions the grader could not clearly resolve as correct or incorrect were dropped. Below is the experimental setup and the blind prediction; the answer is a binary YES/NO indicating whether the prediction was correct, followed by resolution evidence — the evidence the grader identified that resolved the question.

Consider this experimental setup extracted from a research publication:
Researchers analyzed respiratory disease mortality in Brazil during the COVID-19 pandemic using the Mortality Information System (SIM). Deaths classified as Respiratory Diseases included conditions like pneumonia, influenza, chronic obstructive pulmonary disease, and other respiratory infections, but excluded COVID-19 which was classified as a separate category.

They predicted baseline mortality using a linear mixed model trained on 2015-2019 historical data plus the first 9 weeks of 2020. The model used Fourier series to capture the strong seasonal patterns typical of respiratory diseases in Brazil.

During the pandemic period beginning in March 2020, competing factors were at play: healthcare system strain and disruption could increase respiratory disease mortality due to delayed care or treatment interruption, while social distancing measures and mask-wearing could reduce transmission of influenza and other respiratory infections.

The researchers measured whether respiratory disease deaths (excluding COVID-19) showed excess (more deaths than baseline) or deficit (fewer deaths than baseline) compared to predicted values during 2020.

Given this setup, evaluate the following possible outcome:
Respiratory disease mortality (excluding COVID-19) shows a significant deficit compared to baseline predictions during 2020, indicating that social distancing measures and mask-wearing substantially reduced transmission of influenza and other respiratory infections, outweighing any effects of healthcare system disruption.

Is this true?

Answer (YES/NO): YES